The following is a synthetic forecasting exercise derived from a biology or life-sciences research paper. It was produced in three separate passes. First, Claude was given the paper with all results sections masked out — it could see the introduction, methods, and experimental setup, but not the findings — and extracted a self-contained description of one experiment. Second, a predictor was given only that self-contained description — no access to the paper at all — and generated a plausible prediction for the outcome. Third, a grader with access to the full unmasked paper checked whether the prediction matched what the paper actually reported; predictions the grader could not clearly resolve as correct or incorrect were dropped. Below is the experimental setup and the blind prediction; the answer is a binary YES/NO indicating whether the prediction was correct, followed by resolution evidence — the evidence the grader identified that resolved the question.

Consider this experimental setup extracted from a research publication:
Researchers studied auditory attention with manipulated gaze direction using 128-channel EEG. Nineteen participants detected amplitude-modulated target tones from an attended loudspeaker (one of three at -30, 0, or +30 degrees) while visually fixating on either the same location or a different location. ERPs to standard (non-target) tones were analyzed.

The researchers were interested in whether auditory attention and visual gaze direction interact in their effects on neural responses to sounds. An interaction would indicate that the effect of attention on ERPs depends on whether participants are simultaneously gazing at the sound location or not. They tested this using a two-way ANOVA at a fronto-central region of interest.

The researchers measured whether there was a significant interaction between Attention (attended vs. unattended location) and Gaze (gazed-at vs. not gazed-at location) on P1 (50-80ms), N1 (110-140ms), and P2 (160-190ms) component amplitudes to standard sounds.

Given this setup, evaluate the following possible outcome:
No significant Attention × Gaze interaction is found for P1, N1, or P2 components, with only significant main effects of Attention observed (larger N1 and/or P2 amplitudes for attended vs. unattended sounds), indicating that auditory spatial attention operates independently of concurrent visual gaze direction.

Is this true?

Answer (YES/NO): NO